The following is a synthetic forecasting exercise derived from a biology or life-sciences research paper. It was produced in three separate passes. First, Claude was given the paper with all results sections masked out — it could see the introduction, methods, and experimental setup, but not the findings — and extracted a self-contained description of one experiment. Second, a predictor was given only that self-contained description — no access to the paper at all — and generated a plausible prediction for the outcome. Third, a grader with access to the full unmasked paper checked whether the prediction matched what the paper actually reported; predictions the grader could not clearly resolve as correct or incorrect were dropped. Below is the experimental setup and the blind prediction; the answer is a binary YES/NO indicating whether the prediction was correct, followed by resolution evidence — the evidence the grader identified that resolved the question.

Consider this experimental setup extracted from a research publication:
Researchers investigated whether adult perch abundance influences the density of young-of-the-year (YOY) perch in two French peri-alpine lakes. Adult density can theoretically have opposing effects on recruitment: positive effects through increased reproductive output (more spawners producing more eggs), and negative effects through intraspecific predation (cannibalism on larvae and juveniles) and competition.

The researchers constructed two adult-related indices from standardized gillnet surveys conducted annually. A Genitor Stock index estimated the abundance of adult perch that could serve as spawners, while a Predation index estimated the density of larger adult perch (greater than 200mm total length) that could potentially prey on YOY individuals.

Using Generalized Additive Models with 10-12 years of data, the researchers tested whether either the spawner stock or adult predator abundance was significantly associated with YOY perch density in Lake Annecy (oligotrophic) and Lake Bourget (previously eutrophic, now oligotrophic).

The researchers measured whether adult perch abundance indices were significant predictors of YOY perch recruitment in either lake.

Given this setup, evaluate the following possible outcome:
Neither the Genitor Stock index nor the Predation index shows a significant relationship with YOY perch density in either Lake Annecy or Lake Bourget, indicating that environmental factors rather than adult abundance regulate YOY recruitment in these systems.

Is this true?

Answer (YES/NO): NO